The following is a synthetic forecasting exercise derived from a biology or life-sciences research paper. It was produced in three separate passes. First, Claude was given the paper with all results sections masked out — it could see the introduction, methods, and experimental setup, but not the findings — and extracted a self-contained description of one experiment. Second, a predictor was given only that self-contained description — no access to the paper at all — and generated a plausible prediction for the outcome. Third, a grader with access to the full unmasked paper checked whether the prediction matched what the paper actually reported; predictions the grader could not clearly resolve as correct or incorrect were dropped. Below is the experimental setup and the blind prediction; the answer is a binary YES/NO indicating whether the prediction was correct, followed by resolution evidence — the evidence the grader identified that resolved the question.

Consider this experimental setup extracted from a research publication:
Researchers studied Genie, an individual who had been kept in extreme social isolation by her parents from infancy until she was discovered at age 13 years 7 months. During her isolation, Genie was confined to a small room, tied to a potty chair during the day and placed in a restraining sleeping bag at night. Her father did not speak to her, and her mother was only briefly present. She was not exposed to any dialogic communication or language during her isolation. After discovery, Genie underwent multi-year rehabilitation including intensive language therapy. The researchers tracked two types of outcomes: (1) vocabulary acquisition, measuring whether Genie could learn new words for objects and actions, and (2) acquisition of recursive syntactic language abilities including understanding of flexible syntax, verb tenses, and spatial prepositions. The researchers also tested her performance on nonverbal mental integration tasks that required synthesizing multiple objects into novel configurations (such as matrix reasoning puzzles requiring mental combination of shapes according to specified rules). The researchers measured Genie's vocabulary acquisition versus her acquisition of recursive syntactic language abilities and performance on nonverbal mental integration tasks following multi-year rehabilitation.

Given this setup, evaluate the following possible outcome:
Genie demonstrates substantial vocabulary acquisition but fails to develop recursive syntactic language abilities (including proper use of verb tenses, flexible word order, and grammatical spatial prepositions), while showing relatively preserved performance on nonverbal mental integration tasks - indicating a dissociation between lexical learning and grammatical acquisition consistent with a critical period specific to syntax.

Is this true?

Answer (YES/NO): NO